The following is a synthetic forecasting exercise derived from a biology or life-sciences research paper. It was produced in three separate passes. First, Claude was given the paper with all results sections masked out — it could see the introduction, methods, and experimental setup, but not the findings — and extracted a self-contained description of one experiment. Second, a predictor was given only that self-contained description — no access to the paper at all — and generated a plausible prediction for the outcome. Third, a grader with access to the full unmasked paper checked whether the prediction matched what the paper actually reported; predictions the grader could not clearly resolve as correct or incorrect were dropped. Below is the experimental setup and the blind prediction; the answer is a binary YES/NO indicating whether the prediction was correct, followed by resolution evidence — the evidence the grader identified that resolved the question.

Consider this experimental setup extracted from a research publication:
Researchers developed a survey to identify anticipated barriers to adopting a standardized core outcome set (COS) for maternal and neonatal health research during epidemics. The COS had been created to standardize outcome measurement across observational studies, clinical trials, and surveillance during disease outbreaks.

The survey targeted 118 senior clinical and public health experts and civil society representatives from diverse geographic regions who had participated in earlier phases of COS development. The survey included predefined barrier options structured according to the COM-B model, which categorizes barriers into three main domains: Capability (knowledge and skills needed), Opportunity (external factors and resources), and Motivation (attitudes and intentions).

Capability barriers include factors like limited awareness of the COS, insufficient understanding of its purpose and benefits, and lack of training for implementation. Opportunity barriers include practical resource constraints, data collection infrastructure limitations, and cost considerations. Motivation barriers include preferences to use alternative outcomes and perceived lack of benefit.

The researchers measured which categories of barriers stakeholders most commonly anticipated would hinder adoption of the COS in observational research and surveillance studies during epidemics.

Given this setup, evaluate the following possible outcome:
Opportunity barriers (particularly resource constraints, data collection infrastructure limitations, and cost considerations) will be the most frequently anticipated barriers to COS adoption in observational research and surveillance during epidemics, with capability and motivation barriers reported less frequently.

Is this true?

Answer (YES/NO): NO